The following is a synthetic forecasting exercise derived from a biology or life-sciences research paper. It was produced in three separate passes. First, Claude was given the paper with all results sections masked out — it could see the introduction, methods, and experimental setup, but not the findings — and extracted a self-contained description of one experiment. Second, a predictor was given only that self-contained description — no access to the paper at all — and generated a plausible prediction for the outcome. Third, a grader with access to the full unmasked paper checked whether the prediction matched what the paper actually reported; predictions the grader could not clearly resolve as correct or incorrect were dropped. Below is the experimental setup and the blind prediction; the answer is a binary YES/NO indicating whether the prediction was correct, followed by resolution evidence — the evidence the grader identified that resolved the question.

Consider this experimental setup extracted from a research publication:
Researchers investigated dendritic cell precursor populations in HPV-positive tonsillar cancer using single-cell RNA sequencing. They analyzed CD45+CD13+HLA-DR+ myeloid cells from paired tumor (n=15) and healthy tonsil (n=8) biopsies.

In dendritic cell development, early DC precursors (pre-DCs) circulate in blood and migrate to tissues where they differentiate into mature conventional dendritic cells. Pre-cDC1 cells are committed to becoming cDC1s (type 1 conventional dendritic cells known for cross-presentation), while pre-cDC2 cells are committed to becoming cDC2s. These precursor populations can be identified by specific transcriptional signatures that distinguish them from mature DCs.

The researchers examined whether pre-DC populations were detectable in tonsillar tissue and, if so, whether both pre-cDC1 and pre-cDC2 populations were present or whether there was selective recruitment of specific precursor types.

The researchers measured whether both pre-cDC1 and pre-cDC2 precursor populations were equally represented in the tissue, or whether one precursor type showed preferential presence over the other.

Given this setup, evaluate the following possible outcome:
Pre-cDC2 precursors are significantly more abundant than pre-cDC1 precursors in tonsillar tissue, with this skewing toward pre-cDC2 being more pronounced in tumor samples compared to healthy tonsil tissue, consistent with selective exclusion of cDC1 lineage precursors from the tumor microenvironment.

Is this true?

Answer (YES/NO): NO